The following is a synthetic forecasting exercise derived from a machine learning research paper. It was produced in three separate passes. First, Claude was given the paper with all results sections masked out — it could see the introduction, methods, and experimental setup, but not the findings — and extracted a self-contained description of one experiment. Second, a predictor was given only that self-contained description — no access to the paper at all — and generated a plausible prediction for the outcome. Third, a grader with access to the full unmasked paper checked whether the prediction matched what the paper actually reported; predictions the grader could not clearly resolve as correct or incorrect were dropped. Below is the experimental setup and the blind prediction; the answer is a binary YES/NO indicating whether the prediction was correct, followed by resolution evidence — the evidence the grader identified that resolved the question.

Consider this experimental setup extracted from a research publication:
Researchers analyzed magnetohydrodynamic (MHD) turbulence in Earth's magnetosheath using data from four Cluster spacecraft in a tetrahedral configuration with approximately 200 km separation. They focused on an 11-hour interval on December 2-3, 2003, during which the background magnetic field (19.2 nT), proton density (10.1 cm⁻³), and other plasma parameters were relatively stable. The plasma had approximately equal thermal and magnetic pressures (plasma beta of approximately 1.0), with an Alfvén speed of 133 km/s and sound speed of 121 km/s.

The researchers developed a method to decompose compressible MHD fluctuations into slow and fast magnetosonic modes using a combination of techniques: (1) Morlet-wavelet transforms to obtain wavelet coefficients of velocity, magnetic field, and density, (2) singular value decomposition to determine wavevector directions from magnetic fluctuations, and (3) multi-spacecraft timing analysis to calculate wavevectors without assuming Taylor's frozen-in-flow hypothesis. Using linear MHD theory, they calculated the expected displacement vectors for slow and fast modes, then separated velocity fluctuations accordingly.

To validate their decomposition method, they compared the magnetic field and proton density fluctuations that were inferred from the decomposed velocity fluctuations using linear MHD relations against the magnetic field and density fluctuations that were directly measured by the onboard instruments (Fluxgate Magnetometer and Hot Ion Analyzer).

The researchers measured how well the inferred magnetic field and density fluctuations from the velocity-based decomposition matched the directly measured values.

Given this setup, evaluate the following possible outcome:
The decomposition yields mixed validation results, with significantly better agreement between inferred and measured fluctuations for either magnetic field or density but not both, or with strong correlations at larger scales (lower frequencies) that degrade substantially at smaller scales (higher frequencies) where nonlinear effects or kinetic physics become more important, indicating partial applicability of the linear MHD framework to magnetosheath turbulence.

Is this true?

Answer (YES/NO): NO